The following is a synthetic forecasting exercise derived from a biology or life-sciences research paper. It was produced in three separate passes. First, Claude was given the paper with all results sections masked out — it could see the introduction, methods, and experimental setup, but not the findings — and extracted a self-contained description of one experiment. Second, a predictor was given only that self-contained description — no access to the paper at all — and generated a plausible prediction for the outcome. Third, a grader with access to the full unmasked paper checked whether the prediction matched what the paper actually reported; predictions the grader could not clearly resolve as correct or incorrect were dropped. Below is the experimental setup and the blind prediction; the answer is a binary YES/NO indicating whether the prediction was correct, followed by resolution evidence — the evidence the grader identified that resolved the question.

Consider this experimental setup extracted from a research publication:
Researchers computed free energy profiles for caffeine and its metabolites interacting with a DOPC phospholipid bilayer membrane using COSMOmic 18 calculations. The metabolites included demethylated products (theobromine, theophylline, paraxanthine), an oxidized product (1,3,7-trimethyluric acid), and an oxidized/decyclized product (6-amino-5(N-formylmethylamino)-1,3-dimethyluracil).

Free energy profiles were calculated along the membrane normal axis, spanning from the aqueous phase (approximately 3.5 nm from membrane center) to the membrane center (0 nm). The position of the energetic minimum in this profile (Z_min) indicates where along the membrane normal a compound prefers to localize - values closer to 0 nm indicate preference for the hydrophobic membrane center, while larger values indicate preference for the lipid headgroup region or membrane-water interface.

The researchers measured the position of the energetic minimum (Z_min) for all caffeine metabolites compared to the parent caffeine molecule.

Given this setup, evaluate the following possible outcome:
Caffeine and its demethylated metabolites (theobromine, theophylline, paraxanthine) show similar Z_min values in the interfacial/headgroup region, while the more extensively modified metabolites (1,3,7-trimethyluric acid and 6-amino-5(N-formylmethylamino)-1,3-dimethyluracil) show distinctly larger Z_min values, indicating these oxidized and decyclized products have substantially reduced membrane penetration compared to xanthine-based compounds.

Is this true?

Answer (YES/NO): NO